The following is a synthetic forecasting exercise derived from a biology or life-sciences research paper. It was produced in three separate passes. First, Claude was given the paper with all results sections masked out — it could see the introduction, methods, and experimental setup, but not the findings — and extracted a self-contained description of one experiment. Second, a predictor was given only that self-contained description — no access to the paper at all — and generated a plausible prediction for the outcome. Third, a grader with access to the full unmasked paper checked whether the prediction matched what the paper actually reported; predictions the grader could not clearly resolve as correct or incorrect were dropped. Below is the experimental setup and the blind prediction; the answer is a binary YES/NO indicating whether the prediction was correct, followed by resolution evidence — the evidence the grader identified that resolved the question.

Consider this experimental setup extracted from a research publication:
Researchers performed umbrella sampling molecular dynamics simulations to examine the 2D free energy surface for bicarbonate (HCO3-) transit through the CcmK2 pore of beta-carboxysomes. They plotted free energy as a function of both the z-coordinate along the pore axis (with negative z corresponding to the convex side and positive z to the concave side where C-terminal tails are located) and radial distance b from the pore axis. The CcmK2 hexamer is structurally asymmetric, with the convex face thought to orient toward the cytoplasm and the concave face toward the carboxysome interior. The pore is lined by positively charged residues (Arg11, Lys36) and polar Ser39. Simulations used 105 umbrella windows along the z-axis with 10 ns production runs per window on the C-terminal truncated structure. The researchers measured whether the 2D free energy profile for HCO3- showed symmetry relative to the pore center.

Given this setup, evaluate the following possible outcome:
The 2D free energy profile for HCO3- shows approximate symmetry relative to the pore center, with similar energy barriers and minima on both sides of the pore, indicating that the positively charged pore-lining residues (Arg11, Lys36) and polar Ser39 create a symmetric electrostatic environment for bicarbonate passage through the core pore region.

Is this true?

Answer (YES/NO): YES